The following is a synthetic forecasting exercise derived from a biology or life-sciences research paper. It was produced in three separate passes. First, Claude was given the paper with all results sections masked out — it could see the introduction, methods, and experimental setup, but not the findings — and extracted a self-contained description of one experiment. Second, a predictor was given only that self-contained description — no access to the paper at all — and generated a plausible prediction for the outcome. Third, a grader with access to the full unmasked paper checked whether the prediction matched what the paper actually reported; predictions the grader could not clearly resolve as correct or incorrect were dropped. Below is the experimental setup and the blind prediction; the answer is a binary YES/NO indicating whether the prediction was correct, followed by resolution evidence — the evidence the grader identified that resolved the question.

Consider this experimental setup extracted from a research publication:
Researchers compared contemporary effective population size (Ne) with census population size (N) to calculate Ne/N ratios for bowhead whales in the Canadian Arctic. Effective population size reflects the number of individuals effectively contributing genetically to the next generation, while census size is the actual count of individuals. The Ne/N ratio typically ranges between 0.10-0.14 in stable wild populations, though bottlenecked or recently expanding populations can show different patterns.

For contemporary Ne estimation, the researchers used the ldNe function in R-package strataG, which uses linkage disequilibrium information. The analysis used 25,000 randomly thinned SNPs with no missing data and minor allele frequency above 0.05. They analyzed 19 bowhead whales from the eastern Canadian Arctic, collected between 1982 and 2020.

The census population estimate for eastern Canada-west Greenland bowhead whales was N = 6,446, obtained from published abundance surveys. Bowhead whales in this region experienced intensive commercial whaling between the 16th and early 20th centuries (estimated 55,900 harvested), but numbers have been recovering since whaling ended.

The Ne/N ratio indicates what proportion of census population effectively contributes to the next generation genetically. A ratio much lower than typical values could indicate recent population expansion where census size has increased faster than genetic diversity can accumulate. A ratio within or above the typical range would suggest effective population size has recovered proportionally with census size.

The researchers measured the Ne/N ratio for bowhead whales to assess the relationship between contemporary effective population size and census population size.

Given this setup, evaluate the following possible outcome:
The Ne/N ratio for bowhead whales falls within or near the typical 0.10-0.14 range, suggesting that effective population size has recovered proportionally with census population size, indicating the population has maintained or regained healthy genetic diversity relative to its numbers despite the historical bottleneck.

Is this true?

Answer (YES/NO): NO